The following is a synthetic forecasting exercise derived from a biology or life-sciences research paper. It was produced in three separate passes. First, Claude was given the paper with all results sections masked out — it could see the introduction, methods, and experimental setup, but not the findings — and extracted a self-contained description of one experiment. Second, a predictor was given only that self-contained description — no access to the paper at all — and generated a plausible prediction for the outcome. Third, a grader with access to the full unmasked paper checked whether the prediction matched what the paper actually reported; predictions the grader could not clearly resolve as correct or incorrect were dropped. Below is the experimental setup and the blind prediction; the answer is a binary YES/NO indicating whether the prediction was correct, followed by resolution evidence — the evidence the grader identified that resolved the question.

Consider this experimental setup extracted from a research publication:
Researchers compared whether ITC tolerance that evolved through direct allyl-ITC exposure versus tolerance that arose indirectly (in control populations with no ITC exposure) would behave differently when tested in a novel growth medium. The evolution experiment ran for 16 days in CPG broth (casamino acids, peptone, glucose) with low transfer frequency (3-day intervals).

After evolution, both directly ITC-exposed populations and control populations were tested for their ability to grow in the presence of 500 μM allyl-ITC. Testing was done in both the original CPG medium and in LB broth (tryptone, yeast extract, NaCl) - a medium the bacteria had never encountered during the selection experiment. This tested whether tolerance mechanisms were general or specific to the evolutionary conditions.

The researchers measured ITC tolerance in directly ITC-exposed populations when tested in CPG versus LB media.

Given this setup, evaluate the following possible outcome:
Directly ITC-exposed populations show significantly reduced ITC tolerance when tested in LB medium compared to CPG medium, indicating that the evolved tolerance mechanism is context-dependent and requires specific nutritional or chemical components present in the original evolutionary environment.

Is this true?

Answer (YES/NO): NO